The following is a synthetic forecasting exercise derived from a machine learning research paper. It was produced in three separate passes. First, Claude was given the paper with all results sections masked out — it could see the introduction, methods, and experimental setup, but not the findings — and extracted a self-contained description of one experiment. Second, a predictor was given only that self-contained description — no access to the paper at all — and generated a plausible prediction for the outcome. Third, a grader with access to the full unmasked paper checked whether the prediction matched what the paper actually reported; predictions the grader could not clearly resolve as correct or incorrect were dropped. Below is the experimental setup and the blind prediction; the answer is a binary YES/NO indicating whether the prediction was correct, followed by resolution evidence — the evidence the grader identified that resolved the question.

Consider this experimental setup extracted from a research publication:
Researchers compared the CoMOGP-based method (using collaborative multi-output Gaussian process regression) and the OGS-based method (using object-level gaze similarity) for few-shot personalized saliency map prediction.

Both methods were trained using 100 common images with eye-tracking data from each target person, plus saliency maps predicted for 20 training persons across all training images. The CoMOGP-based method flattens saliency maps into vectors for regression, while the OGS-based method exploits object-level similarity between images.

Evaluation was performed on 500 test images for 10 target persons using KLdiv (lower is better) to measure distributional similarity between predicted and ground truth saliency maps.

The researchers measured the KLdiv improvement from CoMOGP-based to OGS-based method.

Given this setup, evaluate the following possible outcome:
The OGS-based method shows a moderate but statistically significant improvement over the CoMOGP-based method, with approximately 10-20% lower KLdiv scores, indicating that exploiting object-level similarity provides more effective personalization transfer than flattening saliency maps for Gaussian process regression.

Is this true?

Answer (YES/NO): NO